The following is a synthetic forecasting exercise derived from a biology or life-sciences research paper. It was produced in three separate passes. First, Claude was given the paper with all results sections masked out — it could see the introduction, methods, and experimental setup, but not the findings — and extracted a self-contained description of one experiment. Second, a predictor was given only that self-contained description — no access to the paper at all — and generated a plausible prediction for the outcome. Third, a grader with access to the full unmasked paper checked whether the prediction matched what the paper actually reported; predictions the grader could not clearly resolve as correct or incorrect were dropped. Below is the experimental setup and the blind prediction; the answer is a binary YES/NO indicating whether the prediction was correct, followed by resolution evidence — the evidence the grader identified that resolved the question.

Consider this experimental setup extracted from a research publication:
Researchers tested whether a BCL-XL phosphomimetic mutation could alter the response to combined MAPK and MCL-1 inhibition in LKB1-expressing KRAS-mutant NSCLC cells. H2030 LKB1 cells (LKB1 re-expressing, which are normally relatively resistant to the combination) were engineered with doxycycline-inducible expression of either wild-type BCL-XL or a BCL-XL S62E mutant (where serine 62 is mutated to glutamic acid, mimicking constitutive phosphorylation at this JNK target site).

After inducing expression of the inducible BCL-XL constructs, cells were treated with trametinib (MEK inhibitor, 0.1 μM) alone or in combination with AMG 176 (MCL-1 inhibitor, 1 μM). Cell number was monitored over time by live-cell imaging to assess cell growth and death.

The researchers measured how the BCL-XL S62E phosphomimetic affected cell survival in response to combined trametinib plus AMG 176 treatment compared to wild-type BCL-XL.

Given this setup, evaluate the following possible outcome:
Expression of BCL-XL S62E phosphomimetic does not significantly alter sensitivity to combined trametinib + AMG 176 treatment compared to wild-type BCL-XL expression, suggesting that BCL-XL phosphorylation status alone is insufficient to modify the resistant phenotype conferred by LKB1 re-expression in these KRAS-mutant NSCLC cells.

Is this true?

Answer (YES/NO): NO